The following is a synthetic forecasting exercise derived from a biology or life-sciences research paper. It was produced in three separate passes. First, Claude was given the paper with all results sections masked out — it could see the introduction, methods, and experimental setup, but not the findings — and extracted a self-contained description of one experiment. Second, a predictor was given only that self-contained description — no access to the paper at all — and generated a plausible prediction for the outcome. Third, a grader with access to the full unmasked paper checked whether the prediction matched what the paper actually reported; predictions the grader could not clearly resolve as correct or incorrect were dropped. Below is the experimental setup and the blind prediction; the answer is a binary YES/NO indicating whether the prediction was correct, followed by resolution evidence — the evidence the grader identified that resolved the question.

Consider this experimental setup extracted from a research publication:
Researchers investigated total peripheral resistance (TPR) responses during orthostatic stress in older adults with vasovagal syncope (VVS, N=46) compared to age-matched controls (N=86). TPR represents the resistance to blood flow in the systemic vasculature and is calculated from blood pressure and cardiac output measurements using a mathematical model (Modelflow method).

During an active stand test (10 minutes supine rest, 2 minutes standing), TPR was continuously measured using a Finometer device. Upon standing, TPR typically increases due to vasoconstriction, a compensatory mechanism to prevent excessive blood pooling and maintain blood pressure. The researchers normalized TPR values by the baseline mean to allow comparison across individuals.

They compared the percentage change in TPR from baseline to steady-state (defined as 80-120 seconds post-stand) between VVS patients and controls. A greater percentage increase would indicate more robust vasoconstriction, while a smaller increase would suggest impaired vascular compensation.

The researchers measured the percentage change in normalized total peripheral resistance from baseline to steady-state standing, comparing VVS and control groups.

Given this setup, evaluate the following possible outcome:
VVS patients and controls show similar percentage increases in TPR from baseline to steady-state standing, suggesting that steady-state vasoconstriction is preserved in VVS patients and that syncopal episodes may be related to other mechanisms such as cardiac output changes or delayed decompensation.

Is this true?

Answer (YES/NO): NO